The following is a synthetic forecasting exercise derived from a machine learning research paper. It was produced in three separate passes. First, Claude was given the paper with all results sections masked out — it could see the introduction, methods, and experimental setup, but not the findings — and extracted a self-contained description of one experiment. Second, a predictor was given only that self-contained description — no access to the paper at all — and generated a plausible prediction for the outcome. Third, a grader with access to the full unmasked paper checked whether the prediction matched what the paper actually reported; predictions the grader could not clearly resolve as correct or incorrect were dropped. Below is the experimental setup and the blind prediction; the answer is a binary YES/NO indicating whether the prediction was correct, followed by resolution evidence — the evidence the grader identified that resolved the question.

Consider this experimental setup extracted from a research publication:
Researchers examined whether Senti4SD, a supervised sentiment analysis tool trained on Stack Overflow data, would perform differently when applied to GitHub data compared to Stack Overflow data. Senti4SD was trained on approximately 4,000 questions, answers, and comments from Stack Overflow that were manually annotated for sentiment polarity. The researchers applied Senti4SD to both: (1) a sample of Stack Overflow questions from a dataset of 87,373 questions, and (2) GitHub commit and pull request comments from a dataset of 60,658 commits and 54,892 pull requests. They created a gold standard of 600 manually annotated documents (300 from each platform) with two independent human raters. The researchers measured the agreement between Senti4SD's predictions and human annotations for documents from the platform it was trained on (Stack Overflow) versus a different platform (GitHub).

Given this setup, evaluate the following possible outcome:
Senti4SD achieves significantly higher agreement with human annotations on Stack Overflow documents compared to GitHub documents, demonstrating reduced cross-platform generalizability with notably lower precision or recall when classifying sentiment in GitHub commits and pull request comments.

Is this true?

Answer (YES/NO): NO